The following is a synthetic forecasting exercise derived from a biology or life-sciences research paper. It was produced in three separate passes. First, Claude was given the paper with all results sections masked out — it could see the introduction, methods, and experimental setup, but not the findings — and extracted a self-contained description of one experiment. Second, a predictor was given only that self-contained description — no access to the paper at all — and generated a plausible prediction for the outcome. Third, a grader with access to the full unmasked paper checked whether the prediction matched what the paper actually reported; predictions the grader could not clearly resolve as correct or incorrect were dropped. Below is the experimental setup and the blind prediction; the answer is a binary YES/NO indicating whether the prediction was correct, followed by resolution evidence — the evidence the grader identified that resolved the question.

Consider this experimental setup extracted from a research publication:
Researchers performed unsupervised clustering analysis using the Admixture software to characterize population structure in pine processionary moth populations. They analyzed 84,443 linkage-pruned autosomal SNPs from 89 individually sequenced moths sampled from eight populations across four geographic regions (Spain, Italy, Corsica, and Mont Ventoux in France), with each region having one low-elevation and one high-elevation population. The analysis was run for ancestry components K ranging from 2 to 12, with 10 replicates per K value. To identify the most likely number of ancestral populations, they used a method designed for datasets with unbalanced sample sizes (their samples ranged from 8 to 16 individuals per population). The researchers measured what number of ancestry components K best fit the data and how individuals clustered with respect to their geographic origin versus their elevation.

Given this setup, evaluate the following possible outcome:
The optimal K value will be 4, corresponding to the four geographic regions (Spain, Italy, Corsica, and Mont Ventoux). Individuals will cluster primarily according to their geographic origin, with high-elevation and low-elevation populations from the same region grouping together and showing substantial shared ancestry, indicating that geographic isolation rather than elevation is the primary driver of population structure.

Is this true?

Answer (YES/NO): NO